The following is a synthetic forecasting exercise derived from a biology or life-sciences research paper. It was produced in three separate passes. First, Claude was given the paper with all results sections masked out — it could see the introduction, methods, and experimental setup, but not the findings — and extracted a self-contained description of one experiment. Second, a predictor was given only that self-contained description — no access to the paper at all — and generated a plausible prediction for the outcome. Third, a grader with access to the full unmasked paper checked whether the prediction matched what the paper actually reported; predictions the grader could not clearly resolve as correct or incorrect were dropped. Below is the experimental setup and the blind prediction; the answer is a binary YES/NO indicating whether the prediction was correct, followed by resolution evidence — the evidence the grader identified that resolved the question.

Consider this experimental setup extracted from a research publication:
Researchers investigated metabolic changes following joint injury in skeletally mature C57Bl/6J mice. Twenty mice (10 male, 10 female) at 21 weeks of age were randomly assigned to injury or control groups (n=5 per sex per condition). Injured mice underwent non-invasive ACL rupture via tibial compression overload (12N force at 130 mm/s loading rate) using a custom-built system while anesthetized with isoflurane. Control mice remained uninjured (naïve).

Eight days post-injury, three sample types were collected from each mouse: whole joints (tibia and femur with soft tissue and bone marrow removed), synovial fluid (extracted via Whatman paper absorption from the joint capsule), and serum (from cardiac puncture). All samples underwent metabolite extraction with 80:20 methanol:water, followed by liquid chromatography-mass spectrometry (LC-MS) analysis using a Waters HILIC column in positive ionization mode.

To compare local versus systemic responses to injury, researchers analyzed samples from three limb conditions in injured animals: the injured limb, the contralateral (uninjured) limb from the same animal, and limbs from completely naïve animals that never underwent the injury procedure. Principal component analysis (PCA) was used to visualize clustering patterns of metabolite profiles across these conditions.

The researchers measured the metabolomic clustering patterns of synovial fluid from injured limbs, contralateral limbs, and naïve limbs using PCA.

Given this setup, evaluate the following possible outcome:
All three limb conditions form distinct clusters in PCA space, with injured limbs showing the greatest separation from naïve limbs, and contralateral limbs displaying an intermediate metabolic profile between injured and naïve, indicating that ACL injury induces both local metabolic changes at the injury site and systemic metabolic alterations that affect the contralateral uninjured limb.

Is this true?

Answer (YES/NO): NO